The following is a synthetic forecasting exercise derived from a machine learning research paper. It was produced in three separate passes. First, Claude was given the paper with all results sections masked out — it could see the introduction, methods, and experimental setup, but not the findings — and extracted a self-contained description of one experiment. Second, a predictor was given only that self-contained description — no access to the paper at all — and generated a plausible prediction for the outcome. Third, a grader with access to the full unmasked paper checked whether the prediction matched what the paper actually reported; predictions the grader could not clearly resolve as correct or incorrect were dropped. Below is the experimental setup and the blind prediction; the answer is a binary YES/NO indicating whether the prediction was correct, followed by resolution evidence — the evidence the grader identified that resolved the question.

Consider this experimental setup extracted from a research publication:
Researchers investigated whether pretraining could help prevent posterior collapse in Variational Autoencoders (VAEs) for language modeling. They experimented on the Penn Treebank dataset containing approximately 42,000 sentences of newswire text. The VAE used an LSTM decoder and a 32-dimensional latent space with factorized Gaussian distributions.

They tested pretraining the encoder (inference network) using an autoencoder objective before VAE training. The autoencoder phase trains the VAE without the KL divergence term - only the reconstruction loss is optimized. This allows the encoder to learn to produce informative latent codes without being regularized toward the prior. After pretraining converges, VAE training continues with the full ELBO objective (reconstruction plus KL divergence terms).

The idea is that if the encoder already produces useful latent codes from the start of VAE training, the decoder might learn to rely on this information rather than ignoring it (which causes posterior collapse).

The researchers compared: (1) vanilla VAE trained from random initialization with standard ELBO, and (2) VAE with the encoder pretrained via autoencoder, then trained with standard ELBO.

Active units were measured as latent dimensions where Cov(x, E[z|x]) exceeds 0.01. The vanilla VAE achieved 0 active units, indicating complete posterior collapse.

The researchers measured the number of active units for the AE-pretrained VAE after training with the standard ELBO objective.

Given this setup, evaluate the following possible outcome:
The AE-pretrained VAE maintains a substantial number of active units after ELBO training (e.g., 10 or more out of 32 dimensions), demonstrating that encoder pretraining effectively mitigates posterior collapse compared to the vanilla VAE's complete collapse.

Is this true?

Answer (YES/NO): NO